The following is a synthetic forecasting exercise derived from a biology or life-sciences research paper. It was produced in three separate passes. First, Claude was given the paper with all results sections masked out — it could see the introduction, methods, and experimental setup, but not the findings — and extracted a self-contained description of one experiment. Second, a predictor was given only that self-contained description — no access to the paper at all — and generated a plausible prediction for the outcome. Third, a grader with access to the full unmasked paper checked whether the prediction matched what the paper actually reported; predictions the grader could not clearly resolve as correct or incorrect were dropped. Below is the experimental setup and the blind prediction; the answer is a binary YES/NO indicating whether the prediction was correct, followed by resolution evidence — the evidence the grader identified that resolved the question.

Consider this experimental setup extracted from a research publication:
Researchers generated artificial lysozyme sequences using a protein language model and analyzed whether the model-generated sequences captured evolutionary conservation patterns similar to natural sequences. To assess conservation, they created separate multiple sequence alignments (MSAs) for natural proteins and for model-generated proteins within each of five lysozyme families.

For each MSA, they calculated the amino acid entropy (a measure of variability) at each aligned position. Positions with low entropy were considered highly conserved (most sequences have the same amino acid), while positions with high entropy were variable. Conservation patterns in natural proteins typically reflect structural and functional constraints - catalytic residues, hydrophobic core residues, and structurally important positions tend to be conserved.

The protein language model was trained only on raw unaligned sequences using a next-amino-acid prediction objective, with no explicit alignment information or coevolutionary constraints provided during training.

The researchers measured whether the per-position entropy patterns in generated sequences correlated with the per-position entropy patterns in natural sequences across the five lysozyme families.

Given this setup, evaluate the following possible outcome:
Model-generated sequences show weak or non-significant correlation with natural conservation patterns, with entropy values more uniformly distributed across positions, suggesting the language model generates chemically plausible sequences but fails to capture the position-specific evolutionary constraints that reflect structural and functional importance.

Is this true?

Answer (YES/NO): NO